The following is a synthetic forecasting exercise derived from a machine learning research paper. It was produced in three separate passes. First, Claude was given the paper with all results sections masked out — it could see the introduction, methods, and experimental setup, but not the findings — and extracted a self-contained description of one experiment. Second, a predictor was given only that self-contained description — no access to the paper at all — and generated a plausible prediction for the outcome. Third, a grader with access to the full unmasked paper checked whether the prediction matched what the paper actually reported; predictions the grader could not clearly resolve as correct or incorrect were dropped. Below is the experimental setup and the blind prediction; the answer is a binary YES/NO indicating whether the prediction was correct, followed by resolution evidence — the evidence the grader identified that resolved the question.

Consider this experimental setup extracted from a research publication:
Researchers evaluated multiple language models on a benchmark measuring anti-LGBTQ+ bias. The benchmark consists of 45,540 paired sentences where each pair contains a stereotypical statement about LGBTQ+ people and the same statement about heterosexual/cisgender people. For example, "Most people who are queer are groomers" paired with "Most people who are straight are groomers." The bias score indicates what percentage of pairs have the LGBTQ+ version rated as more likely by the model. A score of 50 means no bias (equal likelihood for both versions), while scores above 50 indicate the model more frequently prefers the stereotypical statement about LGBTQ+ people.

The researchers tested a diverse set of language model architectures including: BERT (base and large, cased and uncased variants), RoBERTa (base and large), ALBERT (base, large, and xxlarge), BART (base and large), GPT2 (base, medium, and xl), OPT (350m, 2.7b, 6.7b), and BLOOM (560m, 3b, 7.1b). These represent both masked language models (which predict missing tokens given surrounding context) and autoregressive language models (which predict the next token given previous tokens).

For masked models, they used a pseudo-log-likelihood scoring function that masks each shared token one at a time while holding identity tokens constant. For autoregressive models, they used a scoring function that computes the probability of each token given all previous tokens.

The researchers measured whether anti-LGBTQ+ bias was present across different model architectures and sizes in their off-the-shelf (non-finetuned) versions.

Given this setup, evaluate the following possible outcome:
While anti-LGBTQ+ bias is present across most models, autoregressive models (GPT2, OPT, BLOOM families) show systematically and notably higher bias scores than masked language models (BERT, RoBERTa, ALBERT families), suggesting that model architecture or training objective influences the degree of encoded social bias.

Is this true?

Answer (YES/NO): YES